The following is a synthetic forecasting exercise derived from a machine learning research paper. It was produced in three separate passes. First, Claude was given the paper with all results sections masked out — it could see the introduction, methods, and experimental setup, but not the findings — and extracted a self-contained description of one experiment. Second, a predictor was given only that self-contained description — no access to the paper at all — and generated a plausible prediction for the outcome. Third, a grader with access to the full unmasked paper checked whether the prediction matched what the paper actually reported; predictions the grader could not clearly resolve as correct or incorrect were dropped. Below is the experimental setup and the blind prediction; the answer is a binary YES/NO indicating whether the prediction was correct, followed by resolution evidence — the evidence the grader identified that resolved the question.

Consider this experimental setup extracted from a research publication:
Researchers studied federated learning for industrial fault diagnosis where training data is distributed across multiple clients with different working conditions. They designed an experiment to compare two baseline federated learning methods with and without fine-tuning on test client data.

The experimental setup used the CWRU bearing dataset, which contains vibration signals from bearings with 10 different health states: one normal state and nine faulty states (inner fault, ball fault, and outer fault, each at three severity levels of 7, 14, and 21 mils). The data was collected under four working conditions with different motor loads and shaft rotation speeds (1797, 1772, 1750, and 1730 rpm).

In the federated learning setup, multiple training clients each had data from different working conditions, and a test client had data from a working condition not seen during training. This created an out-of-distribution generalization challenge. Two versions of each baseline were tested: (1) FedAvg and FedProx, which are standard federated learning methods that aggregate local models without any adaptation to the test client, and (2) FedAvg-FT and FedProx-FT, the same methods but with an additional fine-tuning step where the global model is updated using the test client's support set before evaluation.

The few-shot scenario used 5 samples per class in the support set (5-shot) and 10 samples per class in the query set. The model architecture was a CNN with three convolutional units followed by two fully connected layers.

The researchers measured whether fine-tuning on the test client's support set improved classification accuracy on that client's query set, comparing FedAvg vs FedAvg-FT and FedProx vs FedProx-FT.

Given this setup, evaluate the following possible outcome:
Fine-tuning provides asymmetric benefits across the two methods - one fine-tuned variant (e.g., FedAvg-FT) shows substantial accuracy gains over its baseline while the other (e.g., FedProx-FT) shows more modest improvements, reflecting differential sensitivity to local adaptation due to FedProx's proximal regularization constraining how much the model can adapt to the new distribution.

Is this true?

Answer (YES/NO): NO